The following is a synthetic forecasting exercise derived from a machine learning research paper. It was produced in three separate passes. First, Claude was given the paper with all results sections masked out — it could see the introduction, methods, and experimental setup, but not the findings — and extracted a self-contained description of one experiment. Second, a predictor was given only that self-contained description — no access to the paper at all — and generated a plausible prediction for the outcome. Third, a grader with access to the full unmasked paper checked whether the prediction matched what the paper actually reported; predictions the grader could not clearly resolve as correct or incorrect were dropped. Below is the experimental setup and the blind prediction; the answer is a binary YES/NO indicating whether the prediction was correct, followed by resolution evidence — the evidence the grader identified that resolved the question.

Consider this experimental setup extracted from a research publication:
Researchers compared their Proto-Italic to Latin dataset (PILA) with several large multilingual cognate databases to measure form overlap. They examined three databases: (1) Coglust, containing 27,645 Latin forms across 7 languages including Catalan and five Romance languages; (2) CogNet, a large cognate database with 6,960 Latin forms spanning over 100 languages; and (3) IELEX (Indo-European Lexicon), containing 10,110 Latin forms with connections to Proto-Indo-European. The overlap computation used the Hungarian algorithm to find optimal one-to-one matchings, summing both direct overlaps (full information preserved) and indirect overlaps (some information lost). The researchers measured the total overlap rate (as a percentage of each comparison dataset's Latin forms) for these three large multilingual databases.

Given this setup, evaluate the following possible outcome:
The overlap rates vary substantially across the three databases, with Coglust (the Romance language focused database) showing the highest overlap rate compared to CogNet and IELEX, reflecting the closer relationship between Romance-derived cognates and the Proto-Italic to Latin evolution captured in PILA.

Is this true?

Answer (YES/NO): NO